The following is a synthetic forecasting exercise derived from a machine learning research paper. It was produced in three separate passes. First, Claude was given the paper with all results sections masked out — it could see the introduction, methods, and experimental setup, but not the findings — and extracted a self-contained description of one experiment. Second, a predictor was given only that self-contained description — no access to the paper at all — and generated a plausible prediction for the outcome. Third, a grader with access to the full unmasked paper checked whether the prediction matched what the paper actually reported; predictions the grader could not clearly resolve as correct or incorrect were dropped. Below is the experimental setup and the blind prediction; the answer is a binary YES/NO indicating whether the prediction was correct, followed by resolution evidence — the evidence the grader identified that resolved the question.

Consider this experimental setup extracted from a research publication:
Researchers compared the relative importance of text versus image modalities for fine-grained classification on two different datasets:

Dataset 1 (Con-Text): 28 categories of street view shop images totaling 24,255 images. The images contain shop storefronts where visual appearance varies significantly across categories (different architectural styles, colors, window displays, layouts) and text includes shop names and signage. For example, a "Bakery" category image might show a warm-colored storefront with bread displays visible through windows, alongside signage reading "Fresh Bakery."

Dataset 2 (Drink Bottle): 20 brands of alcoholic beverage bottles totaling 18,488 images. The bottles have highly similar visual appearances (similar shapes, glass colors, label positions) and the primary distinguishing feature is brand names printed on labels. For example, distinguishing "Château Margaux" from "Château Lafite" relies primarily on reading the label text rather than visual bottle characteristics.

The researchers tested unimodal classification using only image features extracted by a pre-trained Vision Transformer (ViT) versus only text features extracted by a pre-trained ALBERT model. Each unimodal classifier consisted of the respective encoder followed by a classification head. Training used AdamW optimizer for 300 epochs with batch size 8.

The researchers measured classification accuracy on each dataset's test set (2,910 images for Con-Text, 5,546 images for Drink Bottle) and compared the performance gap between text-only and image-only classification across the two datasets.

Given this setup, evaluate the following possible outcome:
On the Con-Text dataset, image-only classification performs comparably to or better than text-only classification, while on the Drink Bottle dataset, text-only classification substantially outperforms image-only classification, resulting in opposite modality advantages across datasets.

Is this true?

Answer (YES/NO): NO